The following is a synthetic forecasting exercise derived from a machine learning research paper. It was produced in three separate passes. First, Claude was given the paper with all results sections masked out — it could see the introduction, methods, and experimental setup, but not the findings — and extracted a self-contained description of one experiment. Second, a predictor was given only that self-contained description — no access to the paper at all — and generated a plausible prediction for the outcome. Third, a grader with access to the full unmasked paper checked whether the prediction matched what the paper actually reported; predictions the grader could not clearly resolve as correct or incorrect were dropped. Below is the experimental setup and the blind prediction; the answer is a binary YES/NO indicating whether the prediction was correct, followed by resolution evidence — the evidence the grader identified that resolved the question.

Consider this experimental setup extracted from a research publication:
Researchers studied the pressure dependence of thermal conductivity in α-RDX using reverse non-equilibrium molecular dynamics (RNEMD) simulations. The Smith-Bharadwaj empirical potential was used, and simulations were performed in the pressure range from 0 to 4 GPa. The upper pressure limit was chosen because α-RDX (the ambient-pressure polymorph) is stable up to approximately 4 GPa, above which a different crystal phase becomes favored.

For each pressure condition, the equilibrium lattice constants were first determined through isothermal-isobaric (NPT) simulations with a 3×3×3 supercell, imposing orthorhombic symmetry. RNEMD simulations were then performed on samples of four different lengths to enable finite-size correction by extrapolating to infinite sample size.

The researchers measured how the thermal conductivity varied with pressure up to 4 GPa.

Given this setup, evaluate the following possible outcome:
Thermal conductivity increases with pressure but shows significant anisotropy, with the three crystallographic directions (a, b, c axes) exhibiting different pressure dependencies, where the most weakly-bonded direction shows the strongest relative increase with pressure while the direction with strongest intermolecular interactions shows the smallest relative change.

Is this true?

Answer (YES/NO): NO